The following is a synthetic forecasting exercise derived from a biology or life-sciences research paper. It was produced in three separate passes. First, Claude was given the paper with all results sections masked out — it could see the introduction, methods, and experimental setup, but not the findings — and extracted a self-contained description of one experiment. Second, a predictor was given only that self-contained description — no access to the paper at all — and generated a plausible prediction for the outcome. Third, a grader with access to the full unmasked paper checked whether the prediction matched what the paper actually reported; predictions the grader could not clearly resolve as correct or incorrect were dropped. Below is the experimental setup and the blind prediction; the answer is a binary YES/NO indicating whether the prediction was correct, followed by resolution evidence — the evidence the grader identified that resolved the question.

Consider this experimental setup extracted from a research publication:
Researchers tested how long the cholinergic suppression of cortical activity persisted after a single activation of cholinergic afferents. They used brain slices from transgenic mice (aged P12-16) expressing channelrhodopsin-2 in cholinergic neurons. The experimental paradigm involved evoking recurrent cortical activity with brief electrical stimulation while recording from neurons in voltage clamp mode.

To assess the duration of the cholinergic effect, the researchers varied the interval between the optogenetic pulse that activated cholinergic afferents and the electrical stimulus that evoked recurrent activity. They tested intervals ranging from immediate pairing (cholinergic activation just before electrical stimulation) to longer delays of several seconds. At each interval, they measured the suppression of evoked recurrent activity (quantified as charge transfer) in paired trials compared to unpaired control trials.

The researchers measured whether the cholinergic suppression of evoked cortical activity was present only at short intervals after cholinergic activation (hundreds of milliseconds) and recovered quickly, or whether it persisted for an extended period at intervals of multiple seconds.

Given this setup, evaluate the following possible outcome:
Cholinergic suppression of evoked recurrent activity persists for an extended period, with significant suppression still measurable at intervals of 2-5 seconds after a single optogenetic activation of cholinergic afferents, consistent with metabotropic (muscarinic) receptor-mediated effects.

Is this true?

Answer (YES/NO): YES